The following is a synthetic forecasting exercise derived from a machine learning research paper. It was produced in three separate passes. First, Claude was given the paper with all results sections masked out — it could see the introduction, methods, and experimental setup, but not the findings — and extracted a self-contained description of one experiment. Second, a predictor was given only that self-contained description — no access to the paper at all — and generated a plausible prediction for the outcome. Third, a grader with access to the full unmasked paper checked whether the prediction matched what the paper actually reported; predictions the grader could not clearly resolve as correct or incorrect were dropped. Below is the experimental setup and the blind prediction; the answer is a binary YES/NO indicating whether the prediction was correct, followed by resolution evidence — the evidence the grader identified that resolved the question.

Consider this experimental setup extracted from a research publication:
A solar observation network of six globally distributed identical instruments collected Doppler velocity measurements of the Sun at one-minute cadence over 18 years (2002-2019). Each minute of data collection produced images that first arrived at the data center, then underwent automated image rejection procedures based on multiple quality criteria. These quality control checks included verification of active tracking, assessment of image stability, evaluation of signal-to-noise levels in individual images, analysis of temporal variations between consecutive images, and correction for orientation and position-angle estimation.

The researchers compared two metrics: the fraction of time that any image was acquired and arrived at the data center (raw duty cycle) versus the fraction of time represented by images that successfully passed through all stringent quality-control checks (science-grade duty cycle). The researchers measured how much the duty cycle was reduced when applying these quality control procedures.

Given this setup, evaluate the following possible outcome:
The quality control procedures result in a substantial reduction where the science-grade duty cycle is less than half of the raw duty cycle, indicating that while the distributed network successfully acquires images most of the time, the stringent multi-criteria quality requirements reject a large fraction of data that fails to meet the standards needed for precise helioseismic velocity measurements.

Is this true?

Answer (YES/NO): NO